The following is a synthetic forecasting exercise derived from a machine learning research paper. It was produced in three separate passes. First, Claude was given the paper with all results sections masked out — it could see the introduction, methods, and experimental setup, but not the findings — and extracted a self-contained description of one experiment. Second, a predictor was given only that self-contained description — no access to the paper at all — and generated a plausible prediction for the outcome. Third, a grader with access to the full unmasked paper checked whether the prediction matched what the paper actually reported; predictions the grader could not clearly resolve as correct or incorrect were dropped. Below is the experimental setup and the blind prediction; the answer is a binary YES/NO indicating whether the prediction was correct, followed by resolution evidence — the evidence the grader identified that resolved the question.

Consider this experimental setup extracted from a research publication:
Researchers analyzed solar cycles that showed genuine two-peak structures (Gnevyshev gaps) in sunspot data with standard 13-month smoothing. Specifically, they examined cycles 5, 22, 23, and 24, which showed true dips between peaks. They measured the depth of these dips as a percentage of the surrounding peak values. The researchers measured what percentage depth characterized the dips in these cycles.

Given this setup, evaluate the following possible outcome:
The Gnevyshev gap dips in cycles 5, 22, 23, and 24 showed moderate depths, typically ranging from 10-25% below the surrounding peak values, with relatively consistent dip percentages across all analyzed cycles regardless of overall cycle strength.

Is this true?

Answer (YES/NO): YES